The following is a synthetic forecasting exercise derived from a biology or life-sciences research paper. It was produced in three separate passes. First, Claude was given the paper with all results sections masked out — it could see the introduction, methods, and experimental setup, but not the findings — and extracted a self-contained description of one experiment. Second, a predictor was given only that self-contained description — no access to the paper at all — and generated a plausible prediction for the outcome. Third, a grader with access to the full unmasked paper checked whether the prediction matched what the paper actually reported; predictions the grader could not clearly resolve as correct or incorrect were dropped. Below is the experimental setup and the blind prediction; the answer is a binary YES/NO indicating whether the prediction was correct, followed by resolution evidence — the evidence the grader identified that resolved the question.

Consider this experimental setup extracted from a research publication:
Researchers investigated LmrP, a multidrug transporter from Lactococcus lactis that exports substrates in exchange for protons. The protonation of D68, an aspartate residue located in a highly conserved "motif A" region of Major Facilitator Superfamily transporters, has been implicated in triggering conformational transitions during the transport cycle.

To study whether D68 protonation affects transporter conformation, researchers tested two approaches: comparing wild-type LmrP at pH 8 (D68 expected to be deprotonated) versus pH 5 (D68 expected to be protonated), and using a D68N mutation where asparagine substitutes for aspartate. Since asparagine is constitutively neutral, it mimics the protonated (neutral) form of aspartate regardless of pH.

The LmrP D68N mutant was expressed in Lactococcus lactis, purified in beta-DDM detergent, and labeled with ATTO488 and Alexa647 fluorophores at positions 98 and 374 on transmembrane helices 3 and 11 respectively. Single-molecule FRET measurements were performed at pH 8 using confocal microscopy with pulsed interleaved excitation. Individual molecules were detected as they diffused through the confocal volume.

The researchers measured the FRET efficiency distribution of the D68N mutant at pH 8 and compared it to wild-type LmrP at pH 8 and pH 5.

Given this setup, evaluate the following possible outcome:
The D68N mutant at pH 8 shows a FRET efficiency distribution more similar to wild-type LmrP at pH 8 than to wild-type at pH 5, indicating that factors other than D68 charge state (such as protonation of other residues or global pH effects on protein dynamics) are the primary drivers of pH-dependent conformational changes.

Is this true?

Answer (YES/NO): NO